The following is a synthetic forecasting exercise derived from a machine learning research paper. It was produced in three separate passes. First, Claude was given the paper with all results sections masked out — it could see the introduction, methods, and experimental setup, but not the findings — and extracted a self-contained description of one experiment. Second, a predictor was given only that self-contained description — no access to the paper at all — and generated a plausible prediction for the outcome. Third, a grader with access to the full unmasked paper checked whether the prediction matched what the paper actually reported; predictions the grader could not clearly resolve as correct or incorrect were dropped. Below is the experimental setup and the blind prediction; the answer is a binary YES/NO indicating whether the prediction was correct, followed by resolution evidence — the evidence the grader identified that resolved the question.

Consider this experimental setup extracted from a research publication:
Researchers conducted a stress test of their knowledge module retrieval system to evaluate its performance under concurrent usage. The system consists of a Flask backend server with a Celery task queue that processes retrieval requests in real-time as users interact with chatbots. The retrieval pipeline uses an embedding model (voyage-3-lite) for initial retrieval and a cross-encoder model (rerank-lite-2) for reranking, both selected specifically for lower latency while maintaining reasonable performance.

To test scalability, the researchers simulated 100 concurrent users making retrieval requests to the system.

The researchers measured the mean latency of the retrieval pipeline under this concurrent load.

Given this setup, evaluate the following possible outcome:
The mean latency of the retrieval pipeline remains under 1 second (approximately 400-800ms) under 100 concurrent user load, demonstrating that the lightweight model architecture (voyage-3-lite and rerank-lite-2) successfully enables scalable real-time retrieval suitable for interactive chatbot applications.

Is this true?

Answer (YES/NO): NO